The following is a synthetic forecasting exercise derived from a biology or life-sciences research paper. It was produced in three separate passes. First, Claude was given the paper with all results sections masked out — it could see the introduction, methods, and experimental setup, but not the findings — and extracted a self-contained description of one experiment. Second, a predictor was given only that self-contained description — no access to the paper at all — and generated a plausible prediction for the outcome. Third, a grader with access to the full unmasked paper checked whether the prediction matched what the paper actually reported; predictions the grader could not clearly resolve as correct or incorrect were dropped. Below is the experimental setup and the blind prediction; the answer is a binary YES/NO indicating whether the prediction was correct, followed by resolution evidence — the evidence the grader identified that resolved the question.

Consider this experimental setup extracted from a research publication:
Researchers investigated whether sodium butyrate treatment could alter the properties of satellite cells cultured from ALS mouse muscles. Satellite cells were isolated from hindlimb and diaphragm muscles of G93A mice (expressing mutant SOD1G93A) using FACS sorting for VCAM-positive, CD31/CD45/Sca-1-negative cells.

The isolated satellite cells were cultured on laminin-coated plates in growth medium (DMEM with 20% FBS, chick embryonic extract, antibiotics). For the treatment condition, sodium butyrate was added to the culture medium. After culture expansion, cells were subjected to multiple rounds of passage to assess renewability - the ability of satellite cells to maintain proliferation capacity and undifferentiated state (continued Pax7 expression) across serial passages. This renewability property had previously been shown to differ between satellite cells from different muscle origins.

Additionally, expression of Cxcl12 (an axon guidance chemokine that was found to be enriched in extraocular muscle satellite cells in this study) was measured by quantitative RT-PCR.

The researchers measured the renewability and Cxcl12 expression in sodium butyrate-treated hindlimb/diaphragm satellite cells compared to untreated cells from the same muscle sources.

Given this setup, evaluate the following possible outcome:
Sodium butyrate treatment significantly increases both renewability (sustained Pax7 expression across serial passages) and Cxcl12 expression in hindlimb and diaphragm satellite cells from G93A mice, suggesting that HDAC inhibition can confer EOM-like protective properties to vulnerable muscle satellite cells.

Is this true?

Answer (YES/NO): YES